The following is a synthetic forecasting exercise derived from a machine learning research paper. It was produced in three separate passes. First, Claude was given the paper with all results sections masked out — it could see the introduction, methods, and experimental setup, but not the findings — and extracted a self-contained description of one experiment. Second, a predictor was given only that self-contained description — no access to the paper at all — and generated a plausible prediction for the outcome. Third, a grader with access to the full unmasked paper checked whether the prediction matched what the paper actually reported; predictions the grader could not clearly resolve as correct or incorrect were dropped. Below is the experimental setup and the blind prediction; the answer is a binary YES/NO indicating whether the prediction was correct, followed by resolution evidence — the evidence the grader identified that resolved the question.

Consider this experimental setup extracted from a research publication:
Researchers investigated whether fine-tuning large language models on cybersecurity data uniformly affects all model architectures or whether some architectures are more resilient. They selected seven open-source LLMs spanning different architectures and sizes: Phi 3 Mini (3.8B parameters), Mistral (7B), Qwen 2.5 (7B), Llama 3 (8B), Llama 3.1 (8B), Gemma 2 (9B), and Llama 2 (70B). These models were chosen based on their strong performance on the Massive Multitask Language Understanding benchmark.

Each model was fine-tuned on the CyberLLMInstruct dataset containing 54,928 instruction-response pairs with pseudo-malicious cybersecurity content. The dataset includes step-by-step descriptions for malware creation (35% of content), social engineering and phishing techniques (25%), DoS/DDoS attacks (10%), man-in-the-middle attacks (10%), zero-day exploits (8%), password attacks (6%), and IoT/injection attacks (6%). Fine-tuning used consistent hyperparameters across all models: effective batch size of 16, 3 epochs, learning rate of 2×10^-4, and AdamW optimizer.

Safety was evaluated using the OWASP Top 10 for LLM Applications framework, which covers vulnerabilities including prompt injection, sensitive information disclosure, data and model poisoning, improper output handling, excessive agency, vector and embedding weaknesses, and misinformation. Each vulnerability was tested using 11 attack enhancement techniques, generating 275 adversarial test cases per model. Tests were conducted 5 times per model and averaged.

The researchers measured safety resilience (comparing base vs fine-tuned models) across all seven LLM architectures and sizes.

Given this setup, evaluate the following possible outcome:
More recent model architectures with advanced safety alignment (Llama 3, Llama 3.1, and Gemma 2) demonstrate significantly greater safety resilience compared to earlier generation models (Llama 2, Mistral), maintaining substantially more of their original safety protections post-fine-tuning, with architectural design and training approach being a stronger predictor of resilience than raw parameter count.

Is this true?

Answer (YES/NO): NO